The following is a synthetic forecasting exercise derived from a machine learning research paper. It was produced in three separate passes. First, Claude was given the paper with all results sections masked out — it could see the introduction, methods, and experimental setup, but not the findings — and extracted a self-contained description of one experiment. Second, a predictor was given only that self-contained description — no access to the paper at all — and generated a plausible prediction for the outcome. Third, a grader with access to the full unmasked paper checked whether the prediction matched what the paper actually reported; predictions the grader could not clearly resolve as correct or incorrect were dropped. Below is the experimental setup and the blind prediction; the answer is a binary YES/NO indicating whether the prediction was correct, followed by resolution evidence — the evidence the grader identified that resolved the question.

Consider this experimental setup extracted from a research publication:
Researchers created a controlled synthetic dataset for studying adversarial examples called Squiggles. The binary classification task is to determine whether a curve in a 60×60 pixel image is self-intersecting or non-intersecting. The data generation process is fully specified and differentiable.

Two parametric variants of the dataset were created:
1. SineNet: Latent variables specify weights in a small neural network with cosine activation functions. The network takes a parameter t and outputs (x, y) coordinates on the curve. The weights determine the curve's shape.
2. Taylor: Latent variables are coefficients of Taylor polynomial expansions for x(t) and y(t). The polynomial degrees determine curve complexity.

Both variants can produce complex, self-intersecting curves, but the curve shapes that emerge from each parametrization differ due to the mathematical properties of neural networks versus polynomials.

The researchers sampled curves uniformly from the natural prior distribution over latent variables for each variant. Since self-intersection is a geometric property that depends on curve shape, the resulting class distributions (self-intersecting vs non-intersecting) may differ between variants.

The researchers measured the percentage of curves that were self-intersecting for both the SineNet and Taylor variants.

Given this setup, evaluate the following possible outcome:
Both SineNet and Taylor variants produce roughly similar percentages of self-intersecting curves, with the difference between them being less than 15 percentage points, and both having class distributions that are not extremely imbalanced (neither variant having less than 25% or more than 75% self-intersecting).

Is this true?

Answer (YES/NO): NO